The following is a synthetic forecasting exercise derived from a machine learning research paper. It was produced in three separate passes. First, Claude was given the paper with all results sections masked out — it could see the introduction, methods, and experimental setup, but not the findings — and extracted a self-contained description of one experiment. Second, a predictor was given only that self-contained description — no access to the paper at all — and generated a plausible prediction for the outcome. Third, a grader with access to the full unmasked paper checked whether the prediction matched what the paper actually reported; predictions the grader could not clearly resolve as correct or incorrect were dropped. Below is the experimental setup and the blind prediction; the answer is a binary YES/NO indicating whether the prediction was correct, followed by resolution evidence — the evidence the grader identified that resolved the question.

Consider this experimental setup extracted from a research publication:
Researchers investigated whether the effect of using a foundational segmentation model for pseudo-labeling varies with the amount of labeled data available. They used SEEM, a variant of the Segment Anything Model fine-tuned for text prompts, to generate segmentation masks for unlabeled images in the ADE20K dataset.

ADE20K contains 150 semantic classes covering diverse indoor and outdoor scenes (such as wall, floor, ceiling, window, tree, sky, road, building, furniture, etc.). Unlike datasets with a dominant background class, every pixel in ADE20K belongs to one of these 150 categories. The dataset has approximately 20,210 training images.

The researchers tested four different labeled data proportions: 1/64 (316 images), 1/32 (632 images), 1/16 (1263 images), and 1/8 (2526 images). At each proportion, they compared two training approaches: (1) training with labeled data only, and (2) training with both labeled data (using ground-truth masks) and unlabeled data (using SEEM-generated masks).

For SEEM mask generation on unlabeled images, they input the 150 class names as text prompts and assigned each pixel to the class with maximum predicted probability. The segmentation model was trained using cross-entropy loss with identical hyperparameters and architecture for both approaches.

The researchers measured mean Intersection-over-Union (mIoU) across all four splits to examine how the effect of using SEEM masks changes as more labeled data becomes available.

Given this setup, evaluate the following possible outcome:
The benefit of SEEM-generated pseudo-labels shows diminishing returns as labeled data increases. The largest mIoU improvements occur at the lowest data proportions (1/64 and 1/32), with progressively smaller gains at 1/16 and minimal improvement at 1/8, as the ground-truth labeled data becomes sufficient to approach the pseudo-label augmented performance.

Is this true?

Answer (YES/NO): NO